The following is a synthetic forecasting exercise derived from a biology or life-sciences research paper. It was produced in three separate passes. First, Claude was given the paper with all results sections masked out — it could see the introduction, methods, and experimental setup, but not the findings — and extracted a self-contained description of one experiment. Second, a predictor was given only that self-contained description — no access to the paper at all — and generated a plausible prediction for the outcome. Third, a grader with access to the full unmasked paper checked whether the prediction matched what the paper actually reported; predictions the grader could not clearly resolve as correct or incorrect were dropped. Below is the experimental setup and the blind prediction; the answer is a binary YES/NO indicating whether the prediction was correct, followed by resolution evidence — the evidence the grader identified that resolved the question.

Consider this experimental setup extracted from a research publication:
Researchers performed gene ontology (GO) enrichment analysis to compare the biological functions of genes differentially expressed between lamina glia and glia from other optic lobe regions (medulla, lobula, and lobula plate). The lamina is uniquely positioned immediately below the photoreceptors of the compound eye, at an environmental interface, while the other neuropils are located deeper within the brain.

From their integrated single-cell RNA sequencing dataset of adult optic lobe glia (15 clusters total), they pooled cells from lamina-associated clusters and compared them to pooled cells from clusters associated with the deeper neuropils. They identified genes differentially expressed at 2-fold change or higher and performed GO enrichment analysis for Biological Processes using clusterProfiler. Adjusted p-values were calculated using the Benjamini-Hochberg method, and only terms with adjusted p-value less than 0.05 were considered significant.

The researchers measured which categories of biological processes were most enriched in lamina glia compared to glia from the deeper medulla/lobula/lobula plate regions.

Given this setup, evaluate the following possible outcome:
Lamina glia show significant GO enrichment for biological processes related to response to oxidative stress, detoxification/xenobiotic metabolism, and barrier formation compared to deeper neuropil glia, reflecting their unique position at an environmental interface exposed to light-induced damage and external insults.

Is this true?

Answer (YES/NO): NO